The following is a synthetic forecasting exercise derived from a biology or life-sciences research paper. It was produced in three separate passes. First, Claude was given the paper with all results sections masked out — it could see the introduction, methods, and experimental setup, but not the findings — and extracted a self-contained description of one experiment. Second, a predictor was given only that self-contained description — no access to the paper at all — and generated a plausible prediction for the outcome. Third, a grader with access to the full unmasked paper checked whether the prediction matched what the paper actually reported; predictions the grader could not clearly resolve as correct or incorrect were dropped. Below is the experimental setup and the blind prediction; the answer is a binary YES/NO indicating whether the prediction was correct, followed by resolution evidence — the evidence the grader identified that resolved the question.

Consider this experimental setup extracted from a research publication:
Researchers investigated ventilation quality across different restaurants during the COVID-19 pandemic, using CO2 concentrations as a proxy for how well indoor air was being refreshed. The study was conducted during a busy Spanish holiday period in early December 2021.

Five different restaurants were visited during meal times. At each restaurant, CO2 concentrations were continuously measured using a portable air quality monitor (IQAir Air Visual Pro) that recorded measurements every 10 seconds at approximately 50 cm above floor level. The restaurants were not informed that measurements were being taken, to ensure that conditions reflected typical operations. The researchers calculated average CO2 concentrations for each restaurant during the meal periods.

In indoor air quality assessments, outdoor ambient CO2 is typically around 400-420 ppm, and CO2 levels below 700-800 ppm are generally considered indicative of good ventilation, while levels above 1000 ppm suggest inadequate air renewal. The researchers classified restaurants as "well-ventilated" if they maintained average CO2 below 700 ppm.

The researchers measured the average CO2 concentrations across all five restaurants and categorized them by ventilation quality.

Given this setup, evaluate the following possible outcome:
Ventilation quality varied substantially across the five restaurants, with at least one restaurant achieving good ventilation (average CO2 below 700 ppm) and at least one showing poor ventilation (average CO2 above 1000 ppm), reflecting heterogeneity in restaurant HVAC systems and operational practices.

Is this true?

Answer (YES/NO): YES